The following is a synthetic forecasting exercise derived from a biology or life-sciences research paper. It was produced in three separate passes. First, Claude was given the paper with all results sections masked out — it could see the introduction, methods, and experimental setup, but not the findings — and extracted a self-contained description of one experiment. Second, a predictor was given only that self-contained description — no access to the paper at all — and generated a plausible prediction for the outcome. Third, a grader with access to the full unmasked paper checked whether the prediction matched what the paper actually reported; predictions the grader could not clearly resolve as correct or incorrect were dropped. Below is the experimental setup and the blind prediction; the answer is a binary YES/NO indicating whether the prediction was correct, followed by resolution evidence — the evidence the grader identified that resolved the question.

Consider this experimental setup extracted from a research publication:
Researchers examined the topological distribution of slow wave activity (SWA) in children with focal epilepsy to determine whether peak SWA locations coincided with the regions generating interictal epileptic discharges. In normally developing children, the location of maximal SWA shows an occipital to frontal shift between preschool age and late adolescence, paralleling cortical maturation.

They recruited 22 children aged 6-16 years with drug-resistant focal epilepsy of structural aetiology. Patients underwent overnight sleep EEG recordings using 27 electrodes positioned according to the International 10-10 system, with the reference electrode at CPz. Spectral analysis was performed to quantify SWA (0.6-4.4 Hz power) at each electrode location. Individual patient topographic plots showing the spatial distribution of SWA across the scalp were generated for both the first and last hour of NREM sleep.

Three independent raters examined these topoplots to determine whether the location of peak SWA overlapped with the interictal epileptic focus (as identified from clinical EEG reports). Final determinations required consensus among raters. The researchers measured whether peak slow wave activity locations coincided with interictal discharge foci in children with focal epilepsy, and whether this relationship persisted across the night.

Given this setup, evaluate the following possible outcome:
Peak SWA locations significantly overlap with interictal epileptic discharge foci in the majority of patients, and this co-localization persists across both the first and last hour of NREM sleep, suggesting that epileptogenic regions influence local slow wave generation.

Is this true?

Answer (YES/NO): YES